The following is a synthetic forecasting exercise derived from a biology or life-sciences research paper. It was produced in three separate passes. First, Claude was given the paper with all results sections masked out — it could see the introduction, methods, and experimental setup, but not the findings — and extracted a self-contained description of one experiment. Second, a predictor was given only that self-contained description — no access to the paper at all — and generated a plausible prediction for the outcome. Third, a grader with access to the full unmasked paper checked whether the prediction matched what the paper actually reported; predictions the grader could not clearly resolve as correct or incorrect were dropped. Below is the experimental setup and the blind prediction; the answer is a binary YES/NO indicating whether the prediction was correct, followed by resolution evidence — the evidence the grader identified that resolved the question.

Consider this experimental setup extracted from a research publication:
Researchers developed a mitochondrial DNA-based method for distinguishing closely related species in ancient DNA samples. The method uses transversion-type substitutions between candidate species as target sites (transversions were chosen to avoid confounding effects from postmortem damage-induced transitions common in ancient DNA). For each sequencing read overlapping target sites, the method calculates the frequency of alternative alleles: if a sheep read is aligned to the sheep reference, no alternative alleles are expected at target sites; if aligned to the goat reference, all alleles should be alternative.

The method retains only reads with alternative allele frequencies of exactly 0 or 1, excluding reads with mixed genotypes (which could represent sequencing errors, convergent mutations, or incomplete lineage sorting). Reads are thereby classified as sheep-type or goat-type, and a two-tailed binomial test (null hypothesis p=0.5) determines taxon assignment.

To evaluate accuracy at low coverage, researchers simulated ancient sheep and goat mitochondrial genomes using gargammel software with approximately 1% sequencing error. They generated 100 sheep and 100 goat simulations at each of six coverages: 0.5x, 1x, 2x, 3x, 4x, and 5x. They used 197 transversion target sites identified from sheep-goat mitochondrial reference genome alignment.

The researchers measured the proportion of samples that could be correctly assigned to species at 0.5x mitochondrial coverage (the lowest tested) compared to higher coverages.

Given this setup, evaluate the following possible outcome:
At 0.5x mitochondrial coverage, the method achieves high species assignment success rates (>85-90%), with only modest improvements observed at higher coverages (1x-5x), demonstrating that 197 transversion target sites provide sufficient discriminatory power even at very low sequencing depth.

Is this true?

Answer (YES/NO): YES